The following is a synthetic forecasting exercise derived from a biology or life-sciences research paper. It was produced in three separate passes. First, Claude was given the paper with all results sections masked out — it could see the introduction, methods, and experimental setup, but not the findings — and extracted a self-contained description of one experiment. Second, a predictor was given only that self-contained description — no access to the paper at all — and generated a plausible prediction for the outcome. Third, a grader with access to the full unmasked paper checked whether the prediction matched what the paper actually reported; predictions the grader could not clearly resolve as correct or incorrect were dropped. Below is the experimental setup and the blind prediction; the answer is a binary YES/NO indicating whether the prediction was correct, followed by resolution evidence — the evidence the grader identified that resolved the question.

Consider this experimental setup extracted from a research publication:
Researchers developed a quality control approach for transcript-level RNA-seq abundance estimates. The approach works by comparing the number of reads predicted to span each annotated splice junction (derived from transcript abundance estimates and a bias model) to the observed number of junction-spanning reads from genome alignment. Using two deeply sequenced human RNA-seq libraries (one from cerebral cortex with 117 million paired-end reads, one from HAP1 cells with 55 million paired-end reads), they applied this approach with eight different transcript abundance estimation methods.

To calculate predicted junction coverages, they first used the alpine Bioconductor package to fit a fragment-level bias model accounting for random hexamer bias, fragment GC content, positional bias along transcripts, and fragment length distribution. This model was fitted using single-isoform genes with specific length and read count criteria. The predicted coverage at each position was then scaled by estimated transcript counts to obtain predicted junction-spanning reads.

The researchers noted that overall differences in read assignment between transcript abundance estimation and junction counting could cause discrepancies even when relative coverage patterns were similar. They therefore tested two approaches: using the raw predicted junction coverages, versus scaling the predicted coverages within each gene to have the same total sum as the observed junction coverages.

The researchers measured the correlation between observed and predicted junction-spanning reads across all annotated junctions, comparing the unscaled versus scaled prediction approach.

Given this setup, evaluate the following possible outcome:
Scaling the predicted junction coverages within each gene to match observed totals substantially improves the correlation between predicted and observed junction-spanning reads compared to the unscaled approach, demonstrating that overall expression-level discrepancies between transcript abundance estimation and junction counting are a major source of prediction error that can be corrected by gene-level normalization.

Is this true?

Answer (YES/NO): NO